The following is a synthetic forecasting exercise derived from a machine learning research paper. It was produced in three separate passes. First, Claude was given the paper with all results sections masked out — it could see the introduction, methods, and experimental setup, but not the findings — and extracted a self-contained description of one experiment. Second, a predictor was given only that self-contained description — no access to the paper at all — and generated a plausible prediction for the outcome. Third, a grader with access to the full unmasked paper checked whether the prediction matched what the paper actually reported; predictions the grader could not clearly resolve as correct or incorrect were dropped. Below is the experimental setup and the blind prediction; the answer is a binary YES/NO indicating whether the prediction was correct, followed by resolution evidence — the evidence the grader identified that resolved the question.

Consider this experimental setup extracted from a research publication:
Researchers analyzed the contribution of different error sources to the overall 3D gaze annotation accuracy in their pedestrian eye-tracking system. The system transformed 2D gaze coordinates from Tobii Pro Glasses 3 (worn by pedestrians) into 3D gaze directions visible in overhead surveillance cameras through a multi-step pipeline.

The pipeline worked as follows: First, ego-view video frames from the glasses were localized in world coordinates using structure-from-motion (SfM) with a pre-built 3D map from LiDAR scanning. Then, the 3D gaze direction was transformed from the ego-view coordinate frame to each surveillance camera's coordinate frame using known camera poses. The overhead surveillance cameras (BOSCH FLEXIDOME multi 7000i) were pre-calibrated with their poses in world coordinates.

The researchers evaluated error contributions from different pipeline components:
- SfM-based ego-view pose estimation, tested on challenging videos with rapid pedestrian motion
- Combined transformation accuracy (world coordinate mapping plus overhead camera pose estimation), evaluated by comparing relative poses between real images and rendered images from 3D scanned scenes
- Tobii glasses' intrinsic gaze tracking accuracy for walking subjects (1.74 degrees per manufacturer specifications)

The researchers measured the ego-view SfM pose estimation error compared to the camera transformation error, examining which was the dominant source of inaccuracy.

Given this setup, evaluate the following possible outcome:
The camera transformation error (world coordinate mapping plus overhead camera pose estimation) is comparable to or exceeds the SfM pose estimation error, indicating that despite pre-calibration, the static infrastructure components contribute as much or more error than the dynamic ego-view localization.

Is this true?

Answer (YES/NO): NO